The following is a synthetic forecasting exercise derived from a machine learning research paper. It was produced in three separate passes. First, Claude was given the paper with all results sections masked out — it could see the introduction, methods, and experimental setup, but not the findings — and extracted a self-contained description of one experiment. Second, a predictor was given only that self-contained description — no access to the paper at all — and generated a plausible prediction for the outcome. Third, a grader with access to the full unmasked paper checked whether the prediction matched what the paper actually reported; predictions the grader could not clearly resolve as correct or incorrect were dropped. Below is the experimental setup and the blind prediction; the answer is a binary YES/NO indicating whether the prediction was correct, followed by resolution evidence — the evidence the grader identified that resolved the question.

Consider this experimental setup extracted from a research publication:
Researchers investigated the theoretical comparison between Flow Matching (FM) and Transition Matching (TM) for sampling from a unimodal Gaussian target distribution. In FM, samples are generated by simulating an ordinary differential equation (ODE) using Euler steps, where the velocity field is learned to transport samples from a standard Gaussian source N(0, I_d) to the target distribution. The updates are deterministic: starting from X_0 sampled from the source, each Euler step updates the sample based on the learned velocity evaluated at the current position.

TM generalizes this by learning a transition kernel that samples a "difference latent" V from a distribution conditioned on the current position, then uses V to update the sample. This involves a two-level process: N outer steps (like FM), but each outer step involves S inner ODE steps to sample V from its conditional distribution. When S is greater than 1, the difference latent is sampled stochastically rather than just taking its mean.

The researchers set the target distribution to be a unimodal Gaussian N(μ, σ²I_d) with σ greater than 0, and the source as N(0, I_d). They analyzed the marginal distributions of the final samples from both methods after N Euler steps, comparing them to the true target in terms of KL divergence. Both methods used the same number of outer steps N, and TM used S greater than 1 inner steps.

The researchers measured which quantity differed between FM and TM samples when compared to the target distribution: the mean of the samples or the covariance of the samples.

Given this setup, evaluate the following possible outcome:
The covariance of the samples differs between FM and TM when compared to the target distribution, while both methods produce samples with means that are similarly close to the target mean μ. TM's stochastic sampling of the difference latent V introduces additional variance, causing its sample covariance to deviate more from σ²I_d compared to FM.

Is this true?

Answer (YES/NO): NO